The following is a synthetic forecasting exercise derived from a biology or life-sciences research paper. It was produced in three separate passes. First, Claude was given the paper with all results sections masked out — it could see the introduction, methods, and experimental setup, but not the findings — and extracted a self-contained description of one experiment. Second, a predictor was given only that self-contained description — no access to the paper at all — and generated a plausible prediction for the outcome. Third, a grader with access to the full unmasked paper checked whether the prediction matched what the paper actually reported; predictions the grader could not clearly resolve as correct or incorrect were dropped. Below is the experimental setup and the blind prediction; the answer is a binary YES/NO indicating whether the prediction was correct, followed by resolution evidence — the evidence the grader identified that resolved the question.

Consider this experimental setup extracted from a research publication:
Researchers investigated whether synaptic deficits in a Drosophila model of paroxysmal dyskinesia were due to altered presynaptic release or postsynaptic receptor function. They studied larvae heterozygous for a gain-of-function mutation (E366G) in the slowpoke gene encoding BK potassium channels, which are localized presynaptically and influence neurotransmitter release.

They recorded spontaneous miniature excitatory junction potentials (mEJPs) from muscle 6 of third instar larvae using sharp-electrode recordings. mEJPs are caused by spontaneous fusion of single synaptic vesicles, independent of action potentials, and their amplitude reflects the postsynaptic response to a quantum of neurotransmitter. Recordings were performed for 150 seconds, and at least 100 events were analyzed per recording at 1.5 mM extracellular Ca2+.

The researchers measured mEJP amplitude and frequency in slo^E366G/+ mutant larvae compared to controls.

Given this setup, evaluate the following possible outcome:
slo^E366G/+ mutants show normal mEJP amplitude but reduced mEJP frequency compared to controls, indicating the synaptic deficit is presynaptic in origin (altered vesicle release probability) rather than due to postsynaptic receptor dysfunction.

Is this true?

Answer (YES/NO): NO